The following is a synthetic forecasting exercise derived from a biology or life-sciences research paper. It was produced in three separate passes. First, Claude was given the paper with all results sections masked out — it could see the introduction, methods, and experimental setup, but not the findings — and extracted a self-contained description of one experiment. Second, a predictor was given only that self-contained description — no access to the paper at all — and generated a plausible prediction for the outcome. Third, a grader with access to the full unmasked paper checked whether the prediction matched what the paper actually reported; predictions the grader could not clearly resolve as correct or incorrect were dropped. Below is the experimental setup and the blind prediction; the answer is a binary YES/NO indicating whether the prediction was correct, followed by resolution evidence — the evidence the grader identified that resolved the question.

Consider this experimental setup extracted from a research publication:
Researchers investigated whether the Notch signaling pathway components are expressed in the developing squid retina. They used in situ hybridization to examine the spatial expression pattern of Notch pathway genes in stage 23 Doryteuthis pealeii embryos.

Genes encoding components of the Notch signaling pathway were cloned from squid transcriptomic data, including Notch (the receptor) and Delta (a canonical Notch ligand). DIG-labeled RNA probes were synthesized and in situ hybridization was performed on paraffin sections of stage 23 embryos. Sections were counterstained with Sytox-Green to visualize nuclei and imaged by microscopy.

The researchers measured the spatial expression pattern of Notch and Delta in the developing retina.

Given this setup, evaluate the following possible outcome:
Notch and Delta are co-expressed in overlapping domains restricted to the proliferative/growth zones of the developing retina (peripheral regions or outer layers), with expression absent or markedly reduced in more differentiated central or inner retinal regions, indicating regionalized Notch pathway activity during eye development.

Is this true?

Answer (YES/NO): NO